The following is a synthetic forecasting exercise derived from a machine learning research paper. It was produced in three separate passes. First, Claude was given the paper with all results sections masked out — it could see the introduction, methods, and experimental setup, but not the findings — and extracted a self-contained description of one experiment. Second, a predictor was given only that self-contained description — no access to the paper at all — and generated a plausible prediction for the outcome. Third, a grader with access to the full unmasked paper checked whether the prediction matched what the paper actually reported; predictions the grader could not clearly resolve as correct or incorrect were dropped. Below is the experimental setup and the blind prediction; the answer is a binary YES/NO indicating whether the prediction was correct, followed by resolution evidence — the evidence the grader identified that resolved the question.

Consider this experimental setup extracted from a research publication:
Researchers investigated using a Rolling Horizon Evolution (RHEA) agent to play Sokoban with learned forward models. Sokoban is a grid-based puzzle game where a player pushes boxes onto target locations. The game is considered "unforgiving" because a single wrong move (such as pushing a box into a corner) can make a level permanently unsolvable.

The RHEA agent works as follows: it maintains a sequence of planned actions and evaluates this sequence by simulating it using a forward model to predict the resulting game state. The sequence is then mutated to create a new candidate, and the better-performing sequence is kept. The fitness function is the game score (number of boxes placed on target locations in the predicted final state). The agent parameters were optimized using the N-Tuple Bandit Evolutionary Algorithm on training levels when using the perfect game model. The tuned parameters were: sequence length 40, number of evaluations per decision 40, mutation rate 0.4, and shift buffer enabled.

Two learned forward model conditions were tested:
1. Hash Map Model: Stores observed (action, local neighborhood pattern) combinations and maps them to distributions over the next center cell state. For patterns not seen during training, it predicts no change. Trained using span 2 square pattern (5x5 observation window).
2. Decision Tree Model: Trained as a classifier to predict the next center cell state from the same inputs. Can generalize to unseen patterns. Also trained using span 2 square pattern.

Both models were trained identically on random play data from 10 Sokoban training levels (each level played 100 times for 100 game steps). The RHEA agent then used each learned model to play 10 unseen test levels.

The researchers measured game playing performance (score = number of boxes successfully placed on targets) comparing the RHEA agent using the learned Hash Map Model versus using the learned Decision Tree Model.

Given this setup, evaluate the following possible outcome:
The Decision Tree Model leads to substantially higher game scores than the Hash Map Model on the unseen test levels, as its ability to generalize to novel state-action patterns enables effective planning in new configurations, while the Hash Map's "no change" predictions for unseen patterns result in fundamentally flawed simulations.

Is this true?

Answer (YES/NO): YES